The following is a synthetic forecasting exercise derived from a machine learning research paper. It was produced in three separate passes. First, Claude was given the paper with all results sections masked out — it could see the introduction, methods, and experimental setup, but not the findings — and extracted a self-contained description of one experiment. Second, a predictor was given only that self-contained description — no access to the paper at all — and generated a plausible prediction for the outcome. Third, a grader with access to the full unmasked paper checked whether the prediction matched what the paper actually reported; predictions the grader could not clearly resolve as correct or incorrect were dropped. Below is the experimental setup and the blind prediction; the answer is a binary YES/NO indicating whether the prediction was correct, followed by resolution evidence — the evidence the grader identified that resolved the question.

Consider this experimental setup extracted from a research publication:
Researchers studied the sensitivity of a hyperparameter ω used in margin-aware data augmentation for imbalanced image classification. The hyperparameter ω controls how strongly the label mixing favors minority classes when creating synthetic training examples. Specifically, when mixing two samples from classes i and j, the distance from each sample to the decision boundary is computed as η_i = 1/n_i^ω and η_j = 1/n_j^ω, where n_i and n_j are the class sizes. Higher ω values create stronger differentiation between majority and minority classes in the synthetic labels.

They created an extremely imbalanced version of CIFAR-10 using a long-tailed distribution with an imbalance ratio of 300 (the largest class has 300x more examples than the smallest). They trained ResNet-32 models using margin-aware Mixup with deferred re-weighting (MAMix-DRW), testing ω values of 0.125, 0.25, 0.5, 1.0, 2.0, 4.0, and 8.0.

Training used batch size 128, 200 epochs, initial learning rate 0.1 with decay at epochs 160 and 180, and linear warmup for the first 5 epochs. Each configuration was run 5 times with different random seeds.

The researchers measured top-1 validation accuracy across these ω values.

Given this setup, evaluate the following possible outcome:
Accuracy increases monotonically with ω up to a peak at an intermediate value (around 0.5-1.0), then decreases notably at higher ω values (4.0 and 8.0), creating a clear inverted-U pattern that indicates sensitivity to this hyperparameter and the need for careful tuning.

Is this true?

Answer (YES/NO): NO